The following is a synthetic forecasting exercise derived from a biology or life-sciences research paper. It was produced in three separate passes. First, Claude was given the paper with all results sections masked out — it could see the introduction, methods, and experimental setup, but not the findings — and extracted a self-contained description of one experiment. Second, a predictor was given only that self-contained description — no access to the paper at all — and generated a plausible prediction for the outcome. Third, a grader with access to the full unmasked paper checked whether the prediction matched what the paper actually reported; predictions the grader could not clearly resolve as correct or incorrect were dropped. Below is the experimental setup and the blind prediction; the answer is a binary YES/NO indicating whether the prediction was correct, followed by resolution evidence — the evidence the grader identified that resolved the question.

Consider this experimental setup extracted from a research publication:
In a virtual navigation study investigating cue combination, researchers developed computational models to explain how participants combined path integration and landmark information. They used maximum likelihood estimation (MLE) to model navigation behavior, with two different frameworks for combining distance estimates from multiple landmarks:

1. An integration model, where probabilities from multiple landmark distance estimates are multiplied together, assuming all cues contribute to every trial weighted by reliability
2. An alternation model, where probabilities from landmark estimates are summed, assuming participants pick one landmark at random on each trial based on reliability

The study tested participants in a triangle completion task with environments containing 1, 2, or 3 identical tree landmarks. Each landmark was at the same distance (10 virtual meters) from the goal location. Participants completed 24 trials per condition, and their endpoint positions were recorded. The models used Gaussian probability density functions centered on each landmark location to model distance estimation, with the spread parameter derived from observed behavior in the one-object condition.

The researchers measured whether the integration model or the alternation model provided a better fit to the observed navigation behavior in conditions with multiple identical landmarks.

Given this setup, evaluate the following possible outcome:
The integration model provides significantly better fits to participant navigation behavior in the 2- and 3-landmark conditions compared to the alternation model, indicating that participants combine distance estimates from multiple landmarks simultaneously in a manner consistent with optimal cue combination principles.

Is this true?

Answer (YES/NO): YES